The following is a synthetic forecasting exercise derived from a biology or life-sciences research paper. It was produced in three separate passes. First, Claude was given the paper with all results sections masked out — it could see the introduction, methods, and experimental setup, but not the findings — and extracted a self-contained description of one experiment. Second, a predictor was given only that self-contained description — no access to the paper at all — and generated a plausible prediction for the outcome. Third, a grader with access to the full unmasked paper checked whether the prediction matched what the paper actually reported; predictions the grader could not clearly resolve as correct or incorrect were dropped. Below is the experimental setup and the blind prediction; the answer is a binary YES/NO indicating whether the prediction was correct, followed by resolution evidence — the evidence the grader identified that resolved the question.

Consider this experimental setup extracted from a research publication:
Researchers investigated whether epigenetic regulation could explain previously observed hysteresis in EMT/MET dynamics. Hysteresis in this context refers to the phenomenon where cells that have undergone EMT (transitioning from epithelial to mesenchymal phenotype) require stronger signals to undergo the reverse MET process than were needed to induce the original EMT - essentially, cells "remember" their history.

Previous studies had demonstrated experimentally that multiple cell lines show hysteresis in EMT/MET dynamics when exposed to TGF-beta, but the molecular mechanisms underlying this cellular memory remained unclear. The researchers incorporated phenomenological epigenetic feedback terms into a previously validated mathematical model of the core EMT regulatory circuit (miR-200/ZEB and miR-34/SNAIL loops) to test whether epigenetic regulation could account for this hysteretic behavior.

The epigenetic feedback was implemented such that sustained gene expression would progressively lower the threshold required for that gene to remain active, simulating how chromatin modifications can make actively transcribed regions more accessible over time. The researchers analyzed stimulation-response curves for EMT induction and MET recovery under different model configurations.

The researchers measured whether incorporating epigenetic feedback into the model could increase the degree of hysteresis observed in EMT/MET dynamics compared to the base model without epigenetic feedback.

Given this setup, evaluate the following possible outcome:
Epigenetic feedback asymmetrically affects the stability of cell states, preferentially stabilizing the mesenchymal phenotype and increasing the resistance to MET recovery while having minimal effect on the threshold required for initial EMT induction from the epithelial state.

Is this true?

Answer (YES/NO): YES